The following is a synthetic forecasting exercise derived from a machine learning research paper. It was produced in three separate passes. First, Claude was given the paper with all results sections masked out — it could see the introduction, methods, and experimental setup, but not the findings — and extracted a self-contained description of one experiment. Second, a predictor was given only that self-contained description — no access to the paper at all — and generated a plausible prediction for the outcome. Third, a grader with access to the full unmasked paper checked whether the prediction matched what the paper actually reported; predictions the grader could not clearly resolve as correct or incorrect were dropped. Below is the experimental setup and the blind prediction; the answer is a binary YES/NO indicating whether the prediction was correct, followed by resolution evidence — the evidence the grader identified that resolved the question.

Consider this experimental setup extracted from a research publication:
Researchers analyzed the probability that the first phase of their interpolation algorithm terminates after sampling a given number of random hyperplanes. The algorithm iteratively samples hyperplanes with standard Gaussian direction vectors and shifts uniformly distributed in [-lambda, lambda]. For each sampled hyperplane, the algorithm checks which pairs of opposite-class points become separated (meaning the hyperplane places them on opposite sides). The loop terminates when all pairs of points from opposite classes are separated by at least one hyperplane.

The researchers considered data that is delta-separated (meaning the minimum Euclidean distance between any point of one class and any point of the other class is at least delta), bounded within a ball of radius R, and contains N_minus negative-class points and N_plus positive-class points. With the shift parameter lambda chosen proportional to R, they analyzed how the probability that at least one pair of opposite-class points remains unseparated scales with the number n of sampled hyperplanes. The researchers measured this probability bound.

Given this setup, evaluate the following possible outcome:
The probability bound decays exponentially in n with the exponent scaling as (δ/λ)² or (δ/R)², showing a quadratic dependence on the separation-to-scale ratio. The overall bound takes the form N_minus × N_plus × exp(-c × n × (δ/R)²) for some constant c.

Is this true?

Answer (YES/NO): NO